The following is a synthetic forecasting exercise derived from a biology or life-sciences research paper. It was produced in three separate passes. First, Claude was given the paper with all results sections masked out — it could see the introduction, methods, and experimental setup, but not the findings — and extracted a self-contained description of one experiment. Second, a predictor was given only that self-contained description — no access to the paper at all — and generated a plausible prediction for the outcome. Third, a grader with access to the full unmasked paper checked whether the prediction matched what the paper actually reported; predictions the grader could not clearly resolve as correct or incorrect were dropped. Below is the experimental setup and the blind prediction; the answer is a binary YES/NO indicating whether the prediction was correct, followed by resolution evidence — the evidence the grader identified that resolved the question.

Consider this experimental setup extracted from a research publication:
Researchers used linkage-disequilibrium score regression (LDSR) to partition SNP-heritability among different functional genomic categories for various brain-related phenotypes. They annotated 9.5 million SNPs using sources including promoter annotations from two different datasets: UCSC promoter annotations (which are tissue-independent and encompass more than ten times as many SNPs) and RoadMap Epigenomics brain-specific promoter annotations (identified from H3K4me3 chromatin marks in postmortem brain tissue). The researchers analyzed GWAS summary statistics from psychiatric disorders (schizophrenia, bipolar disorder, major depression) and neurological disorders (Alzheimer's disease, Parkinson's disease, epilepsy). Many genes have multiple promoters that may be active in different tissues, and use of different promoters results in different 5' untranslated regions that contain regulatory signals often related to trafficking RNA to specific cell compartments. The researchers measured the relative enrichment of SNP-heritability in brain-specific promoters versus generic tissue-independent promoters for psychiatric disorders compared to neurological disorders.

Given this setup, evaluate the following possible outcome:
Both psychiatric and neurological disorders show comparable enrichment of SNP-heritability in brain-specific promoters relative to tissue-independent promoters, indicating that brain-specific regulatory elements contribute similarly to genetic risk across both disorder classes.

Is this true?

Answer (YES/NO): NO